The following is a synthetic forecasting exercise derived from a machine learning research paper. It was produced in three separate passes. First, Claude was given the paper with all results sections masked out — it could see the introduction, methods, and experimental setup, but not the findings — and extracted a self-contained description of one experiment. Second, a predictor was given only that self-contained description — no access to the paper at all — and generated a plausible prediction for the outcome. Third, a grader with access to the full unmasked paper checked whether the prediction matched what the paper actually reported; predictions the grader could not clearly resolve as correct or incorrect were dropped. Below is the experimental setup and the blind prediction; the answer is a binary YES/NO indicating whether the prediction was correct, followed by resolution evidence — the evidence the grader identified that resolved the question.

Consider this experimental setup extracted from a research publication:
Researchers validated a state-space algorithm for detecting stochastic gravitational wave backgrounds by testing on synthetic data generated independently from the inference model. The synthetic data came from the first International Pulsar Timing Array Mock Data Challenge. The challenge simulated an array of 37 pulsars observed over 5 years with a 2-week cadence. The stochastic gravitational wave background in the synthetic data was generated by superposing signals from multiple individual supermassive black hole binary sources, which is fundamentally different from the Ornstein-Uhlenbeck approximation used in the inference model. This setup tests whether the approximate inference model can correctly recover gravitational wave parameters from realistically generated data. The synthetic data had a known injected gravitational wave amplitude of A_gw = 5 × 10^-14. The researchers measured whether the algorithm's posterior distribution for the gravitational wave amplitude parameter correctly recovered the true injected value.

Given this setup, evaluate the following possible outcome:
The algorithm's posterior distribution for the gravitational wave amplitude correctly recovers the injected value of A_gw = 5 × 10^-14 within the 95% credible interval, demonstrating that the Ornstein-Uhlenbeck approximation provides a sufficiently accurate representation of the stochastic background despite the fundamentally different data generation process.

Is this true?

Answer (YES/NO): YES